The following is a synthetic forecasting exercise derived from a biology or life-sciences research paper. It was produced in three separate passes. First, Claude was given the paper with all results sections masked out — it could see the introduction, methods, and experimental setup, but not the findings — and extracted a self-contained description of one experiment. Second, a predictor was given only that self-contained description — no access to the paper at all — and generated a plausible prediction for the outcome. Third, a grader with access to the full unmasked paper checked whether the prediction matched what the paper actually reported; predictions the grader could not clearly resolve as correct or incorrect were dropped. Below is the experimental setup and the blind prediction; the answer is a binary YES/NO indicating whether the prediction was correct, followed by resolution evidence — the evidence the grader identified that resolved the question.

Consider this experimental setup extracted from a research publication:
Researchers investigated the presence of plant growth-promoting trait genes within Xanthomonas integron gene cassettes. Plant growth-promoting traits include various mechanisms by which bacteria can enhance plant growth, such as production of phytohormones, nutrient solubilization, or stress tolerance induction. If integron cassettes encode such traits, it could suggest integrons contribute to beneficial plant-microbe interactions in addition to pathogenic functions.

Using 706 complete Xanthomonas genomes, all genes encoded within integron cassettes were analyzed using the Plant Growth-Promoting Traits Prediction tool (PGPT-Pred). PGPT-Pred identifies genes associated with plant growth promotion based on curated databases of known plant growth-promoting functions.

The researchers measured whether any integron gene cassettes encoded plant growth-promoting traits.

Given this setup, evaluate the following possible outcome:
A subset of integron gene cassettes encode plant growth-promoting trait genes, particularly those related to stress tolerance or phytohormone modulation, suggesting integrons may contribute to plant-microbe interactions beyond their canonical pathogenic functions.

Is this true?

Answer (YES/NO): YES